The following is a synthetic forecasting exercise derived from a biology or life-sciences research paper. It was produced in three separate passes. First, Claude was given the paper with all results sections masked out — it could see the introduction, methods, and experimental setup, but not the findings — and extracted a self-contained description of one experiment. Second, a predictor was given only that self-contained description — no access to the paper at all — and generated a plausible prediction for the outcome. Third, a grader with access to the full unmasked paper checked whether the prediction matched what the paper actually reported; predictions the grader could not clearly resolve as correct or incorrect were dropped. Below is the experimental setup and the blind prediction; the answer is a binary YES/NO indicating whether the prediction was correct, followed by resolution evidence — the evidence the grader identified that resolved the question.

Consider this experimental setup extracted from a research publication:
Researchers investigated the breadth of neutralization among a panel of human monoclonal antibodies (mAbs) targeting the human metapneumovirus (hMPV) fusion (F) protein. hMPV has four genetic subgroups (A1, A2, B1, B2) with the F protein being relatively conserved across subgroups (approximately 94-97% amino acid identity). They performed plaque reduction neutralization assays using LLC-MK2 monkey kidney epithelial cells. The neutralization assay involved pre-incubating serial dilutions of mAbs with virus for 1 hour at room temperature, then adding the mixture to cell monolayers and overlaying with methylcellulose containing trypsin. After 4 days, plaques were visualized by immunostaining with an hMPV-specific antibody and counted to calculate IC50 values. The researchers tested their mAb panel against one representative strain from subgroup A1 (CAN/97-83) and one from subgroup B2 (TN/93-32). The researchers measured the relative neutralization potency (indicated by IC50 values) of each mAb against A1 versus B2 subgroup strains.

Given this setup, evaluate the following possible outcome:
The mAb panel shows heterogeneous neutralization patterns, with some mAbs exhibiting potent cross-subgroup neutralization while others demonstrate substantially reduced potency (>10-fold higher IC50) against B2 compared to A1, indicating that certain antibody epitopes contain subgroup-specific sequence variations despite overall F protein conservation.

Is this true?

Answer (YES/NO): YES